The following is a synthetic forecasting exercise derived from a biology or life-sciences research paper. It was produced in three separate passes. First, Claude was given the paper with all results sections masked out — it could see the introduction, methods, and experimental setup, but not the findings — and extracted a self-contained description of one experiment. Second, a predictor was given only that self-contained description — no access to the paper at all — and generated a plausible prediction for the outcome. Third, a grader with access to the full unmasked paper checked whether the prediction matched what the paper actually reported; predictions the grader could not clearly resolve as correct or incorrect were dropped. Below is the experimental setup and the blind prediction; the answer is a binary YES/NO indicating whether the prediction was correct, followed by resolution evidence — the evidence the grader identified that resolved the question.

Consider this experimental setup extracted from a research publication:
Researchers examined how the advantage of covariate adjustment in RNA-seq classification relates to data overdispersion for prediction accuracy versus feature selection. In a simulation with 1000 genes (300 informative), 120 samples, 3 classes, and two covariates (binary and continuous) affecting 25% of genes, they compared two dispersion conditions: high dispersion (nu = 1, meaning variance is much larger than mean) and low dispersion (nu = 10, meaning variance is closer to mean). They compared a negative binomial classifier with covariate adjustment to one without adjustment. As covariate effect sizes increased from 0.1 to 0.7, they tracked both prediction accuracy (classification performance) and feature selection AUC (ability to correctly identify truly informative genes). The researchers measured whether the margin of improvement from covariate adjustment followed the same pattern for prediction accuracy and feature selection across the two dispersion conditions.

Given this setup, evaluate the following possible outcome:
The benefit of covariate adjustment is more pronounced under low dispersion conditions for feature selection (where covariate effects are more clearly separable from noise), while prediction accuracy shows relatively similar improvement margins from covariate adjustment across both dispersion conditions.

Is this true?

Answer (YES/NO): NO